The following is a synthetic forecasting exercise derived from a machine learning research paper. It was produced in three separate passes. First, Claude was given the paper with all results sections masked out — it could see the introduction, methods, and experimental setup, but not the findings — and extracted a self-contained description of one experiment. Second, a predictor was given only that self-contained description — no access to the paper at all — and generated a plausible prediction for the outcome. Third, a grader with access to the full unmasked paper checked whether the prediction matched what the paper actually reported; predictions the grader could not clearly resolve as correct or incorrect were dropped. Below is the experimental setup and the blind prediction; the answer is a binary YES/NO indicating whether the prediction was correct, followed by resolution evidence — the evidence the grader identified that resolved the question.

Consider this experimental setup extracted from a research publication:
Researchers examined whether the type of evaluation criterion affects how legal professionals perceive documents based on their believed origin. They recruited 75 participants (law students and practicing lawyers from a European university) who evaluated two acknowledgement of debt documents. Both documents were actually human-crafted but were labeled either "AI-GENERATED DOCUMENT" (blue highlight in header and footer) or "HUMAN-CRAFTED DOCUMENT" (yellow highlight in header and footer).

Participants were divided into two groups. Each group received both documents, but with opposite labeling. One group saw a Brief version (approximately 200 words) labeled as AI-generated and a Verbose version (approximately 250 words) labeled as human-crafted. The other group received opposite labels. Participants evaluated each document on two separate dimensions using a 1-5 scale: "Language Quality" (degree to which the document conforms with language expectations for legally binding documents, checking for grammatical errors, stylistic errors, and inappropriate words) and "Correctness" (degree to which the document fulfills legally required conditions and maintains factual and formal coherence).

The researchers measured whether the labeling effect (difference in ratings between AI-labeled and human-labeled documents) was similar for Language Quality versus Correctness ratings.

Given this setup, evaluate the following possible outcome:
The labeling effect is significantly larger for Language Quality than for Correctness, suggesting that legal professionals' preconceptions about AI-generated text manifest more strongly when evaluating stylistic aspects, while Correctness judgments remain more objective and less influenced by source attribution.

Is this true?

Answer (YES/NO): NO